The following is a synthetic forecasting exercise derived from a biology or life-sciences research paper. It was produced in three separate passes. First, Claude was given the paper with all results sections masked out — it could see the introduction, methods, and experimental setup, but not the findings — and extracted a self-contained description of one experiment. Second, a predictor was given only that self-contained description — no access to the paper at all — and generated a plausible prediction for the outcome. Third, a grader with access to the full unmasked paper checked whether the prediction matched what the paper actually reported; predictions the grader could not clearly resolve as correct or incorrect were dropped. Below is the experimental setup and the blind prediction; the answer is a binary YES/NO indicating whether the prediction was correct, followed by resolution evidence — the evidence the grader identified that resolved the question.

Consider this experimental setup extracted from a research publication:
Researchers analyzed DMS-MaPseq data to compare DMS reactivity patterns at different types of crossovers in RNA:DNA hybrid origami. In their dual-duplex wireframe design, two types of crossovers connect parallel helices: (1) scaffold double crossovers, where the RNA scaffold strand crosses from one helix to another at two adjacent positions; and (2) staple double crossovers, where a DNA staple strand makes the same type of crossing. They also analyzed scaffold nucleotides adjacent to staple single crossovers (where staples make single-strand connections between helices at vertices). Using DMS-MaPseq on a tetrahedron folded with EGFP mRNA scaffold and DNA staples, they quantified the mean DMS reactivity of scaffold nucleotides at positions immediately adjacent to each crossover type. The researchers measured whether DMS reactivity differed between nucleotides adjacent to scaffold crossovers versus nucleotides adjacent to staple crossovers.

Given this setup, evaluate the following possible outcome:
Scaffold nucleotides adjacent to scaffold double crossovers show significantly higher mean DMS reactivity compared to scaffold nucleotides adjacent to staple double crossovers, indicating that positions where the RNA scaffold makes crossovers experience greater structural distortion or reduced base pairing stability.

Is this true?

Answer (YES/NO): NO